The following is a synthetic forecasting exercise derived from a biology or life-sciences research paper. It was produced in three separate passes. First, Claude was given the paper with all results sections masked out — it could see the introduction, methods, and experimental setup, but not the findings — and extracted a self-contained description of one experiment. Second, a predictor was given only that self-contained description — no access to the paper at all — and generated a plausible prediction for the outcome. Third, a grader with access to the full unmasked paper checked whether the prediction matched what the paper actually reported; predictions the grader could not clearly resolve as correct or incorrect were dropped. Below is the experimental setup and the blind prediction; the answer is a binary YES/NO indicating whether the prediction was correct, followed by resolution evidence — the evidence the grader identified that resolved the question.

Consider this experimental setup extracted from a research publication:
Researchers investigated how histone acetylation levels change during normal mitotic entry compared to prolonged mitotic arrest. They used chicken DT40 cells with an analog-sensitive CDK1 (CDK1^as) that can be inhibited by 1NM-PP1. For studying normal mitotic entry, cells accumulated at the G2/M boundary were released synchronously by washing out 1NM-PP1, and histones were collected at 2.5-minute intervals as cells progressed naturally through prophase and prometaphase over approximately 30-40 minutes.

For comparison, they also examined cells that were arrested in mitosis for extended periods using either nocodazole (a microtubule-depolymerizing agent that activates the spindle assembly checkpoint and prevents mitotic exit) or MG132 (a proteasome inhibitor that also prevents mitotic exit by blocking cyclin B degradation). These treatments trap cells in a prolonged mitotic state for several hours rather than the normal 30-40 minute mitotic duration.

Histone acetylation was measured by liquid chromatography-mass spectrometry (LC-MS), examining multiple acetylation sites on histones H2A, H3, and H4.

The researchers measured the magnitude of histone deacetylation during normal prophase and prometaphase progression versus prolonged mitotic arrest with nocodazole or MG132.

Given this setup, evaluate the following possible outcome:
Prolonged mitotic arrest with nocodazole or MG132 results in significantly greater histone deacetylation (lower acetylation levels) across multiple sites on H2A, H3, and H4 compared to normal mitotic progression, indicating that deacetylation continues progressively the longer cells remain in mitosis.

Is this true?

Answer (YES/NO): YES